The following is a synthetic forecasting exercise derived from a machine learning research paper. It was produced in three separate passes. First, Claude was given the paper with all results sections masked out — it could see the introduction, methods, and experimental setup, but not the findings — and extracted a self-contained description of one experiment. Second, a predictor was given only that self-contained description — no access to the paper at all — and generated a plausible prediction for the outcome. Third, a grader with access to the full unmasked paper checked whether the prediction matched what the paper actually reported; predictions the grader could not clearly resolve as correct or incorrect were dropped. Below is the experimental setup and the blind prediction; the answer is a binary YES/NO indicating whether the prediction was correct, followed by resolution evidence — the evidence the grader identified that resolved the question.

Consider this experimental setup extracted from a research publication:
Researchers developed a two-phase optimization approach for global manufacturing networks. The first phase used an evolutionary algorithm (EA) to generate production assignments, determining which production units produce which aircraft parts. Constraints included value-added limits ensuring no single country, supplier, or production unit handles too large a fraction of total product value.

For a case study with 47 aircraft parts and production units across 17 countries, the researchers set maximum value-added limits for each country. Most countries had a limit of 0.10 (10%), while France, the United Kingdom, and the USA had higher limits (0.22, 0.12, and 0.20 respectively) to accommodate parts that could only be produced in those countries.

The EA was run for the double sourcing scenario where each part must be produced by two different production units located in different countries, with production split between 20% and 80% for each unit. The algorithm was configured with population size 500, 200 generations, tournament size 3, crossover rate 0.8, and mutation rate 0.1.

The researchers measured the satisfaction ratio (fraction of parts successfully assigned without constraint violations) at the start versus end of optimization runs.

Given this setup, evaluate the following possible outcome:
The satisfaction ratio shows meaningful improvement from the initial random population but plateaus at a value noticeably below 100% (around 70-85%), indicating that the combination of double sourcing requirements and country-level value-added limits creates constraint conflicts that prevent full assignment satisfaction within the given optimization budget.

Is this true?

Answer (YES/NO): NO